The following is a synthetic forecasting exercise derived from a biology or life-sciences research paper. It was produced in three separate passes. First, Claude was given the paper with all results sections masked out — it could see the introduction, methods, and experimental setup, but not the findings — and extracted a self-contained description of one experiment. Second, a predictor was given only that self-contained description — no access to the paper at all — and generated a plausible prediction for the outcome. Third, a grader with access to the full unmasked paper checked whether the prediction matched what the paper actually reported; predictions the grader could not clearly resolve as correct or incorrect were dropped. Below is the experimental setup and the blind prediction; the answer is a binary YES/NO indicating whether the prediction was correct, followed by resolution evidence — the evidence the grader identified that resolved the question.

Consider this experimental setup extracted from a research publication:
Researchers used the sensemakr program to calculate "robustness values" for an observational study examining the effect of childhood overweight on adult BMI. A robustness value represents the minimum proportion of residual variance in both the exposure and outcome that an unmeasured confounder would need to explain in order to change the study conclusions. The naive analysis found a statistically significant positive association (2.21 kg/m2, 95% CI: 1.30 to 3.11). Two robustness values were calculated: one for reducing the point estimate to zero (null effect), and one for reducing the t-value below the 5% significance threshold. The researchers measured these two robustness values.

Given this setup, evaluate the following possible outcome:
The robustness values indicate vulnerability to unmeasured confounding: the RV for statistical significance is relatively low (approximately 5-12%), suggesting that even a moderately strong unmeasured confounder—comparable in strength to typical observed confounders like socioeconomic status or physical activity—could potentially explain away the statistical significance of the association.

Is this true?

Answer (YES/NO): NO